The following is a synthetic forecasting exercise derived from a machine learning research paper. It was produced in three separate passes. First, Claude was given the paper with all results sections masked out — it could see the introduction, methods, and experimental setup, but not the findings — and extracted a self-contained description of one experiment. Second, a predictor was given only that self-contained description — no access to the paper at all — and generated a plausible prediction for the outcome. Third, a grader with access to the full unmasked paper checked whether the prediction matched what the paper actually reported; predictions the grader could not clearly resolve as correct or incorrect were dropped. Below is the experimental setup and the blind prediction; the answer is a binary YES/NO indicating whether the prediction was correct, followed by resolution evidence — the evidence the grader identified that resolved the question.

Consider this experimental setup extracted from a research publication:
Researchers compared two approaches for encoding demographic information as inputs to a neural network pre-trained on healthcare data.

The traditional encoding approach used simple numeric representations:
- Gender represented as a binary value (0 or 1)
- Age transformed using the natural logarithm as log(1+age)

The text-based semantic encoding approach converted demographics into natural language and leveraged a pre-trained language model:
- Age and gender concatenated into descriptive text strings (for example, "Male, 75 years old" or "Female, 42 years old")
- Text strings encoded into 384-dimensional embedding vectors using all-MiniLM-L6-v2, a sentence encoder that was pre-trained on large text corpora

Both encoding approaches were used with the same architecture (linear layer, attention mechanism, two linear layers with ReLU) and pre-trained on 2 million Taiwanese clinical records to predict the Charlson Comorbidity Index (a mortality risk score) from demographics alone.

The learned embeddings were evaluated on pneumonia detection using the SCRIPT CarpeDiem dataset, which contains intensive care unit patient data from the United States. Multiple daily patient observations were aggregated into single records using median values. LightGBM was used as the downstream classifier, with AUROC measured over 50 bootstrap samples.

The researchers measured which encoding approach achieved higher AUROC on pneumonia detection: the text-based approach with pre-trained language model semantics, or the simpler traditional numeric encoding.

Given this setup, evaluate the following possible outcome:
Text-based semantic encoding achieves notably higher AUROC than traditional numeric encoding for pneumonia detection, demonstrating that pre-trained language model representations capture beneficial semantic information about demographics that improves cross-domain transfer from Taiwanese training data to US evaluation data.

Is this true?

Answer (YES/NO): NO